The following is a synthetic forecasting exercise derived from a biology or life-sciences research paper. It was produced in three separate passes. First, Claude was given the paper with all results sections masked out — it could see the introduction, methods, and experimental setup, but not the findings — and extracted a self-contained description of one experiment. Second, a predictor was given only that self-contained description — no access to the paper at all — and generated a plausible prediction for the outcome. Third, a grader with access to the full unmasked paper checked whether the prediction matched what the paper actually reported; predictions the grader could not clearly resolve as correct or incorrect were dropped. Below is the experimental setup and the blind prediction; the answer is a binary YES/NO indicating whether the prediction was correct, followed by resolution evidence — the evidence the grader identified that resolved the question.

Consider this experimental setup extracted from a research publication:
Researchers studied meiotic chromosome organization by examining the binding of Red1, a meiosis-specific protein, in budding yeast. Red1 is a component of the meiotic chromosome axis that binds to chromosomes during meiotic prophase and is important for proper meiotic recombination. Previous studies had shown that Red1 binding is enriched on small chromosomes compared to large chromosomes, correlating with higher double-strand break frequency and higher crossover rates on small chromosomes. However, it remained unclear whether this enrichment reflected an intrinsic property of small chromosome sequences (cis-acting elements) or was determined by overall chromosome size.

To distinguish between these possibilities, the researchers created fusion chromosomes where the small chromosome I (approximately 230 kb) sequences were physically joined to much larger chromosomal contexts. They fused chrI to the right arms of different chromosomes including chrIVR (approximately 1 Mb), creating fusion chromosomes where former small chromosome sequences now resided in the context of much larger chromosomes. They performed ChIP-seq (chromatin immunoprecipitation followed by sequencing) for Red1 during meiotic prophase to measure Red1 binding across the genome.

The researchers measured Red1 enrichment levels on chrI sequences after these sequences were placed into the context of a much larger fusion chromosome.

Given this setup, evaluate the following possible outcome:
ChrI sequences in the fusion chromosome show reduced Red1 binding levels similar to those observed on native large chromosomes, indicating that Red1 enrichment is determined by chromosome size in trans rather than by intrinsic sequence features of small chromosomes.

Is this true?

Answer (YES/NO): NO